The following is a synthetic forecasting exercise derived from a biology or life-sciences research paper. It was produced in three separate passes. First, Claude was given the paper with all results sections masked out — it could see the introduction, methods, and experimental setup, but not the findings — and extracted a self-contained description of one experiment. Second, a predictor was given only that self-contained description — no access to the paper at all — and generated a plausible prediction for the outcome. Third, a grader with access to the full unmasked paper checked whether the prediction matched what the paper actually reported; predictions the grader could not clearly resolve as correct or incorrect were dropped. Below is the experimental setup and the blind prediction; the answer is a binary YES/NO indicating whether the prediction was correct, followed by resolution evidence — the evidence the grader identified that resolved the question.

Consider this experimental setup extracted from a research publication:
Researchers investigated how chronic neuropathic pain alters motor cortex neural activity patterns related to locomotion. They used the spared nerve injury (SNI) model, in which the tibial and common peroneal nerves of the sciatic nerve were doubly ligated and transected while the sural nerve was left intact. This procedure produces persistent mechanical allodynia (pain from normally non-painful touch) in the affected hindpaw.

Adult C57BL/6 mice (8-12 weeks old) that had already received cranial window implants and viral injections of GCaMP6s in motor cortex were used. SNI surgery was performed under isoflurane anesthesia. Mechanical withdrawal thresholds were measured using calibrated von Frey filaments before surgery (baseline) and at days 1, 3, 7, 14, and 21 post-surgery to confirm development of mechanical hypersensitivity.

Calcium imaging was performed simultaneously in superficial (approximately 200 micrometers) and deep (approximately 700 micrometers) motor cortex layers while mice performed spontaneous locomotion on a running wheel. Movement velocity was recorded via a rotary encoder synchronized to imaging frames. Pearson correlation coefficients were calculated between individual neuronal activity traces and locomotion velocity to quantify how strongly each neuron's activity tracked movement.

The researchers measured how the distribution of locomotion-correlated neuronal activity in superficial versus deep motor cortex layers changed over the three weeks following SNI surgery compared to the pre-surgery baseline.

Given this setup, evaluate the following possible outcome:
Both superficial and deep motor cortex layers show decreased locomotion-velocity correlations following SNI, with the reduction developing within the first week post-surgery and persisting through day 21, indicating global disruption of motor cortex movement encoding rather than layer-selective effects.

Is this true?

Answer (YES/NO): NO